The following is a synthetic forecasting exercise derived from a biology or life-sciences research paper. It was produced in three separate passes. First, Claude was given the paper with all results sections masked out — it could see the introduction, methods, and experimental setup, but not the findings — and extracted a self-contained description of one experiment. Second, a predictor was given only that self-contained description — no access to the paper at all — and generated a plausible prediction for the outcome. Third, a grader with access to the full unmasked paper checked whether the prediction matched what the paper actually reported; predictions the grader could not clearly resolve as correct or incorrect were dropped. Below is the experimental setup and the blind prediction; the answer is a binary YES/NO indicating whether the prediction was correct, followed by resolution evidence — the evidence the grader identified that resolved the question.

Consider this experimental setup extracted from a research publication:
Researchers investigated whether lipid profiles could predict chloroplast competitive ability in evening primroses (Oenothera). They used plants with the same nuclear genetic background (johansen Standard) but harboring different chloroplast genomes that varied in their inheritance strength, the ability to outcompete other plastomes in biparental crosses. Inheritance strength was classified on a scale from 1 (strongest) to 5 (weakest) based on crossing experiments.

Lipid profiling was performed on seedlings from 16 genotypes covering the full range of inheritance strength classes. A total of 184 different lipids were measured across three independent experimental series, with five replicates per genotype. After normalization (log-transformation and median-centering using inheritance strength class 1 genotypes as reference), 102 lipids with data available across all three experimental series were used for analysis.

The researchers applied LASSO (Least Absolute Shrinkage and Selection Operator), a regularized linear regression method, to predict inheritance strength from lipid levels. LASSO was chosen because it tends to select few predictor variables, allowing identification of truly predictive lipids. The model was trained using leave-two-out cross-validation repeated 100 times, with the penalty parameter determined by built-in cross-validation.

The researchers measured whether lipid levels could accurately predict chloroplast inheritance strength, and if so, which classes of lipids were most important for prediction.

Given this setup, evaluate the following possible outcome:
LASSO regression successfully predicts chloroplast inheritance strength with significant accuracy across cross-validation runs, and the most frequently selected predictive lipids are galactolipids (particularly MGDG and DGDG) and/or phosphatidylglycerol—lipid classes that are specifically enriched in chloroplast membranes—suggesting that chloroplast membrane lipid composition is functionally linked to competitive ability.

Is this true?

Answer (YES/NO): NO